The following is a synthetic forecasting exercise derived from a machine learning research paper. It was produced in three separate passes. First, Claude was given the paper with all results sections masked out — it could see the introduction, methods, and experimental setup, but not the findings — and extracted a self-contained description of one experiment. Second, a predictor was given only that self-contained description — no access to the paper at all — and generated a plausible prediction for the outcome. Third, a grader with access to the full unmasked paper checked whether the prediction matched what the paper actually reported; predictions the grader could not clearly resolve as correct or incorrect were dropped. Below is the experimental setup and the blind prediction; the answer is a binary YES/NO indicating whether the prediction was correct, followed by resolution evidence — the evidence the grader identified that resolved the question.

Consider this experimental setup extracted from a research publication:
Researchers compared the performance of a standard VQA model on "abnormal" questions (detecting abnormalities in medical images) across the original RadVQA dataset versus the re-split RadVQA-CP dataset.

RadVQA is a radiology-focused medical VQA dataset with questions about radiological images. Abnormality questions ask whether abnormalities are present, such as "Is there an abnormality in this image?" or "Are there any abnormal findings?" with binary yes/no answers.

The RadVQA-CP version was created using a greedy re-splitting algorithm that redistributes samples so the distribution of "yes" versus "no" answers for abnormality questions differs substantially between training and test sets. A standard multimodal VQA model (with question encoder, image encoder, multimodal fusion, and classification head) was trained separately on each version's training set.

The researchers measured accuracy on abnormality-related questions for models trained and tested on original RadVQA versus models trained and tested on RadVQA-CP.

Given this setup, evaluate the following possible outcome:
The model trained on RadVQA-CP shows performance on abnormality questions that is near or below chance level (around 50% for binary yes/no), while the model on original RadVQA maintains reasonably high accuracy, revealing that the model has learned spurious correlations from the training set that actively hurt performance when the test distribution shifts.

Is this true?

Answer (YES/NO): NO